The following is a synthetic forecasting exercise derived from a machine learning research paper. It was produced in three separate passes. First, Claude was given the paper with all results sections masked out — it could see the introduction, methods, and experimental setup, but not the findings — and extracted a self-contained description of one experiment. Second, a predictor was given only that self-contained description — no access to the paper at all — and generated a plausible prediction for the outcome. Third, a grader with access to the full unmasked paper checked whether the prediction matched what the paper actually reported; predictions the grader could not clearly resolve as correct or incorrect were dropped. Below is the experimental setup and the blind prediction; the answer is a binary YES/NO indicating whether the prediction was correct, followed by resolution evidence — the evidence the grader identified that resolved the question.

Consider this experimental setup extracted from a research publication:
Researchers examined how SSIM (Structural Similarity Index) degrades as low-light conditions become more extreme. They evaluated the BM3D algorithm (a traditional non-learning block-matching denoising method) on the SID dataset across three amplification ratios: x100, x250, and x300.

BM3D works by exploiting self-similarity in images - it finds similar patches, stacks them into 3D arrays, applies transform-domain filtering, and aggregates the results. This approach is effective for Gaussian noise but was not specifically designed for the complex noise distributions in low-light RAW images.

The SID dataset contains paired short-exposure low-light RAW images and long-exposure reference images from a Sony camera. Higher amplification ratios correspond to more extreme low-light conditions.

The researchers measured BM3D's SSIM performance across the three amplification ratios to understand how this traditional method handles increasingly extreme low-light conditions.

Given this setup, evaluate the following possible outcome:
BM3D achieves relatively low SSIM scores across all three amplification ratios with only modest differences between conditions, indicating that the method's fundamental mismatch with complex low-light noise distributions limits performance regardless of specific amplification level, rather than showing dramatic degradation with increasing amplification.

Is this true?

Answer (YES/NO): NO